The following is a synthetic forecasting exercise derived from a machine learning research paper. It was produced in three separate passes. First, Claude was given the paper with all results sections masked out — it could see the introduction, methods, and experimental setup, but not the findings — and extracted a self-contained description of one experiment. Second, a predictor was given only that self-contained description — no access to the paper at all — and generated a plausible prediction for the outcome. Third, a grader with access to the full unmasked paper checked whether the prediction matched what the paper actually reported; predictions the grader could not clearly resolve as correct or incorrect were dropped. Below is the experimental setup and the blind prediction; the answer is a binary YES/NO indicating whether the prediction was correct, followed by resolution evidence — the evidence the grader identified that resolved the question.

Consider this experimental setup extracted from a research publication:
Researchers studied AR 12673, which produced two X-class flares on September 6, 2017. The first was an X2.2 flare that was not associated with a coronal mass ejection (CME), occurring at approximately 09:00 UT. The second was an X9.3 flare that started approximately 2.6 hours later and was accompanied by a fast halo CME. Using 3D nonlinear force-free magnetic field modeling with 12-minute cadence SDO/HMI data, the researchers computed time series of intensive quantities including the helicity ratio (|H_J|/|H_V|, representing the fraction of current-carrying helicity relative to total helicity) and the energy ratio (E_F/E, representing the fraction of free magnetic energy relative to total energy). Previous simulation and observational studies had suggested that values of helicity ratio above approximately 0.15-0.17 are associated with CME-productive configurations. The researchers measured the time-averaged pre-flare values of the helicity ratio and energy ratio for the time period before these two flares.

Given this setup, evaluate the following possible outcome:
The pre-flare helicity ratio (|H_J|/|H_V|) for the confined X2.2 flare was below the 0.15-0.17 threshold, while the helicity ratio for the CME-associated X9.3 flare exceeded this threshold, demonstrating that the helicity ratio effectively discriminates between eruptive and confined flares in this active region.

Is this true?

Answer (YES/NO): NO